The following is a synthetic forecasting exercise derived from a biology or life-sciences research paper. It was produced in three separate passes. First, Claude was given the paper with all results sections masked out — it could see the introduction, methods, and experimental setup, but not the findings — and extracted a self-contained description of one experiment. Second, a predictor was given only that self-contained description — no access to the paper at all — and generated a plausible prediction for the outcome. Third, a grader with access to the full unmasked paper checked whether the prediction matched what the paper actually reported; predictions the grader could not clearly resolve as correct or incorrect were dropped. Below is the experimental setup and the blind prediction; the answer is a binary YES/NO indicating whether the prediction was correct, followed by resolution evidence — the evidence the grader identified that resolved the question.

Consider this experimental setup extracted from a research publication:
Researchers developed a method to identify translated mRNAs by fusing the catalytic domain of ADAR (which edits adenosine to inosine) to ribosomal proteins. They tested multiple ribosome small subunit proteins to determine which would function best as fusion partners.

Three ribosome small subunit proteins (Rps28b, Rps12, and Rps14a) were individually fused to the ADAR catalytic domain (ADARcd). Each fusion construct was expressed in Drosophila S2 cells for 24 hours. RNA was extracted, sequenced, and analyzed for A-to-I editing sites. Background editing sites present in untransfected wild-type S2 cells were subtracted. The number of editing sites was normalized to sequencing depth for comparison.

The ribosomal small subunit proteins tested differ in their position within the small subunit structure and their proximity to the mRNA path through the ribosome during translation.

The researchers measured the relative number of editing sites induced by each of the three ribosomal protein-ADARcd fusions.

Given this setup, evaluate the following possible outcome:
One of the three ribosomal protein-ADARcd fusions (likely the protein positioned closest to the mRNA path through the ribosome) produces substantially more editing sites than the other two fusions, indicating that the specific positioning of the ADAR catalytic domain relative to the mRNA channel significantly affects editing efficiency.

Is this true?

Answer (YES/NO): YES